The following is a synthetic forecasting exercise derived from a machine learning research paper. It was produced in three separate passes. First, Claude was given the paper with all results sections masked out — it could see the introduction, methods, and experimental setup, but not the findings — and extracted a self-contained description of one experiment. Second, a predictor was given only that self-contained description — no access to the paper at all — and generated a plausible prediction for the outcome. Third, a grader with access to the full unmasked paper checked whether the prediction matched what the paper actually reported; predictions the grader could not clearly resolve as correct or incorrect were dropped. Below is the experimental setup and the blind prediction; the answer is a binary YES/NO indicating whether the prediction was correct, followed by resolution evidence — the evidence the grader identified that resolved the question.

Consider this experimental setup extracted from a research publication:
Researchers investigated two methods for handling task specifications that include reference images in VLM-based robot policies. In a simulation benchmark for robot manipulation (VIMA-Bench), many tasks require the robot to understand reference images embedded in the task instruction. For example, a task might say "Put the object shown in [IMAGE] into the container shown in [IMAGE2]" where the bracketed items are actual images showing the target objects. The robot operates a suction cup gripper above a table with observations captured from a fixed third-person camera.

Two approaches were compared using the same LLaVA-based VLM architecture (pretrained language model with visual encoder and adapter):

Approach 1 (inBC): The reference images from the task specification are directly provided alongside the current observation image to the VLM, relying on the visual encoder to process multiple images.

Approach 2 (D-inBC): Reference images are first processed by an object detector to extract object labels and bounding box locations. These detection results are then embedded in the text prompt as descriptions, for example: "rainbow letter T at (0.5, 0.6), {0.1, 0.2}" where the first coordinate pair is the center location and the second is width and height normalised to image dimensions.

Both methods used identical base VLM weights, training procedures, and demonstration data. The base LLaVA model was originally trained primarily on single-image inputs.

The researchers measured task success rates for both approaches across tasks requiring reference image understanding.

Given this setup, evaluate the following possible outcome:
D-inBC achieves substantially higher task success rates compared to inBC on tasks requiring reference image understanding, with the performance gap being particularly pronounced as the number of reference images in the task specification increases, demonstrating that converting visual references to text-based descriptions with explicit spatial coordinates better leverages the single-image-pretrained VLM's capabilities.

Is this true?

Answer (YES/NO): NO